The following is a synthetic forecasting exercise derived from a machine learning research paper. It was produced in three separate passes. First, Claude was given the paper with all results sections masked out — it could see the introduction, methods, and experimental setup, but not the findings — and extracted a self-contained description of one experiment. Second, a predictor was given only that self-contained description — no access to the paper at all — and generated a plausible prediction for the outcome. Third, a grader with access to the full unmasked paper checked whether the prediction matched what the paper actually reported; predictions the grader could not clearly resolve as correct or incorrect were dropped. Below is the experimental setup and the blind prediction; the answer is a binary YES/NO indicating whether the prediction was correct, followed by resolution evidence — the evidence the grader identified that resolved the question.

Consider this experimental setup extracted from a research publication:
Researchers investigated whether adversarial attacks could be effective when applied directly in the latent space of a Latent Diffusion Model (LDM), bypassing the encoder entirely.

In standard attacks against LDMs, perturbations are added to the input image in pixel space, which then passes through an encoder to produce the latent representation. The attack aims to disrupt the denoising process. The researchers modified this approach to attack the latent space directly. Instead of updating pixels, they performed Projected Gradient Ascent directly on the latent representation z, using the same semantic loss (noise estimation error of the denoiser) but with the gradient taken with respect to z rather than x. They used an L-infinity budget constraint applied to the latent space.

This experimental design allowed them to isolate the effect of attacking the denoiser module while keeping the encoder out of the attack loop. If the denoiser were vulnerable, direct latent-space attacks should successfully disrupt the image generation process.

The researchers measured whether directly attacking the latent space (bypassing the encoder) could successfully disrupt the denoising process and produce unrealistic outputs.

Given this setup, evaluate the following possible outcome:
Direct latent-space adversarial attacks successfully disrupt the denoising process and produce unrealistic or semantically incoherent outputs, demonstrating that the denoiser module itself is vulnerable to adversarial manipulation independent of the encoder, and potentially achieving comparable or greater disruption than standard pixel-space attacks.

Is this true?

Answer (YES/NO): NO